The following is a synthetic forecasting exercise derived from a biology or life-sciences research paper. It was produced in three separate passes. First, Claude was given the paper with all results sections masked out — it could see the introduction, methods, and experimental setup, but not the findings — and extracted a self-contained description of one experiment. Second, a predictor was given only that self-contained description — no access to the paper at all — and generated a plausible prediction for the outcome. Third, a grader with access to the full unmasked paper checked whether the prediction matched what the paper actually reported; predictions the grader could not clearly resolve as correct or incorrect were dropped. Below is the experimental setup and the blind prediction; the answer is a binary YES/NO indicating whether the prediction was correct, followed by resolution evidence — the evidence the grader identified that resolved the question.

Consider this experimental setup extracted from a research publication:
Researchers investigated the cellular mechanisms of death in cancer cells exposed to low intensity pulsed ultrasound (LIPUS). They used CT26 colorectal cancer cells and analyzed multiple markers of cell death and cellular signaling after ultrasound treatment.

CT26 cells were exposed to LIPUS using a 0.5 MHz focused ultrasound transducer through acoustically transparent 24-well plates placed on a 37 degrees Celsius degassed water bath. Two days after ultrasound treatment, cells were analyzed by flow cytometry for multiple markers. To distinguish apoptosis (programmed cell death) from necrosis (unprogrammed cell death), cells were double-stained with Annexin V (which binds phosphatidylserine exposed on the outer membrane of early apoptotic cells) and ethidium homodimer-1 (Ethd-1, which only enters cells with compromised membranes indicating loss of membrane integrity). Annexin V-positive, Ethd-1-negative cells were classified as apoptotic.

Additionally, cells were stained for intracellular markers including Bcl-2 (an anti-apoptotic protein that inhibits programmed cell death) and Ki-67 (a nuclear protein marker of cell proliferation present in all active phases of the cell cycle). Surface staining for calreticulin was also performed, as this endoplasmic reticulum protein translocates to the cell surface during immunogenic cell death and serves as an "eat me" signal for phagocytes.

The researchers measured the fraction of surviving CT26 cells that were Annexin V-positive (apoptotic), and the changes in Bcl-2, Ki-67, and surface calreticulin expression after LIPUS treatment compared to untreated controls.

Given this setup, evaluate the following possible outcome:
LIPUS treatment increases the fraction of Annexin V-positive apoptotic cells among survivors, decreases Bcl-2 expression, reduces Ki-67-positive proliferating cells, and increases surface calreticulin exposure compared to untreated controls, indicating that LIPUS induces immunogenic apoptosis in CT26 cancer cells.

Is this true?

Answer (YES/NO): NO